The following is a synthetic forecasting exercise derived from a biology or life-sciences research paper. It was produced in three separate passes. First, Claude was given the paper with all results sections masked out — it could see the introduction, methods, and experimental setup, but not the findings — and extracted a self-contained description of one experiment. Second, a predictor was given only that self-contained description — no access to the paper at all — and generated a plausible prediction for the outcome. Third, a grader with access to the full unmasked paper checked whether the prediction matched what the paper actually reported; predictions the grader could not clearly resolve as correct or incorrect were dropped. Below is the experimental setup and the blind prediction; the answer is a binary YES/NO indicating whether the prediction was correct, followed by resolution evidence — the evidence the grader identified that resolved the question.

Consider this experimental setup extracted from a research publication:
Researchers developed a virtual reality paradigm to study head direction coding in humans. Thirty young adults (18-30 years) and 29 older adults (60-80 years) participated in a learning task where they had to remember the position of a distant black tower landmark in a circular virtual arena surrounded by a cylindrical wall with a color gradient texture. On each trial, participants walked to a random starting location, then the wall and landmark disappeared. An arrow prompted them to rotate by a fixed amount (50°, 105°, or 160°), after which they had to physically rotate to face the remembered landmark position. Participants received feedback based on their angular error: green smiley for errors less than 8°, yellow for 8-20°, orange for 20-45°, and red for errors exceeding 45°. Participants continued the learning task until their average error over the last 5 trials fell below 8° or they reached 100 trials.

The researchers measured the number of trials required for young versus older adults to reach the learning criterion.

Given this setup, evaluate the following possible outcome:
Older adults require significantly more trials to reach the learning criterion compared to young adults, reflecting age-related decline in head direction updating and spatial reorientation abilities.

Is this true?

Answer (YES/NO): YES